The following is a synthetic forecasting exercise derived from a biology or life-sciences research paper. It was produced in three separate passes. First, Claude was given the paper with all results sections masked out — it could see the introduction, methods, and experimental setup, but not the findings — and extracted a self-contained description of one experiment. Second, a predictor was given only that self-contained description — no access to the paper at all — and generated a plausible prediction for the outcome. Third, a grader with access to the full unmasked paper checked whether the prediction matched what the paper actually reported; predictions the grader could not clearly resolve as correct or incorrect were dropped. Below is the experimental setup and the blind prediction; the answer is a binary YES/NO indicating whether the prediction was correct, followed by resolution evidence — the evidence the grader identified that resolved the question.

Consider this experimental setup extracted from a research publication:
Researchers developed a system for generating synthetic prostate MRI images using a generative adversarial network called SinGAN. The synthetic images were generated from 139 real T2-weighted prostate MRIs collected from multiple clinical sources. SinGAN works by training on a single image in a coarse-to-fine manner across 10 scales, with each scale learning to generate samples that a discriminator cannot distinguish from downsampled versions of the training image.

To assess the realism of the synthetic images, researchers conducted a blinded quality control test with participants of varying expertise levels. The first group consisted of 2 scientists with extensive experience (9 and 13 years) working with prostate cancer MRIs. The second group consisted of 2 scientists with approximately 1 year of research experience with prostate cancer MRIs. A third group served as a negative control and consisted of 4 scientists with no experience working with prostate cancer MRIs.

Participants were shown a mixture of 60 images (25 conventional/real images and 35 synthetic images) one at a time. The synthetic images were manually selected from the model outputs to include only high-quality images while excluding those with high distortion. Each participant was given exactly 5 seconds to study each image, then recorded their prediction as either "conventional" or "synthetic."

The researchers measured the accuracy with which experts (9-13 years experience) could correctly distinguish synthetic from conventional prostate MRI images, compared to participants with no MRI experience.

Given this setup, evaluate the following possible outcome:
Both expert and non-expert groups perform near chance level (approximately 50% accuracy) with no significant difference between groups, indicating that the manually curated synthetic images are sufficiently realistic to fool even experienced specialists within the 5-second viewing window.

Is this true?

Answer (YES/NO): NO